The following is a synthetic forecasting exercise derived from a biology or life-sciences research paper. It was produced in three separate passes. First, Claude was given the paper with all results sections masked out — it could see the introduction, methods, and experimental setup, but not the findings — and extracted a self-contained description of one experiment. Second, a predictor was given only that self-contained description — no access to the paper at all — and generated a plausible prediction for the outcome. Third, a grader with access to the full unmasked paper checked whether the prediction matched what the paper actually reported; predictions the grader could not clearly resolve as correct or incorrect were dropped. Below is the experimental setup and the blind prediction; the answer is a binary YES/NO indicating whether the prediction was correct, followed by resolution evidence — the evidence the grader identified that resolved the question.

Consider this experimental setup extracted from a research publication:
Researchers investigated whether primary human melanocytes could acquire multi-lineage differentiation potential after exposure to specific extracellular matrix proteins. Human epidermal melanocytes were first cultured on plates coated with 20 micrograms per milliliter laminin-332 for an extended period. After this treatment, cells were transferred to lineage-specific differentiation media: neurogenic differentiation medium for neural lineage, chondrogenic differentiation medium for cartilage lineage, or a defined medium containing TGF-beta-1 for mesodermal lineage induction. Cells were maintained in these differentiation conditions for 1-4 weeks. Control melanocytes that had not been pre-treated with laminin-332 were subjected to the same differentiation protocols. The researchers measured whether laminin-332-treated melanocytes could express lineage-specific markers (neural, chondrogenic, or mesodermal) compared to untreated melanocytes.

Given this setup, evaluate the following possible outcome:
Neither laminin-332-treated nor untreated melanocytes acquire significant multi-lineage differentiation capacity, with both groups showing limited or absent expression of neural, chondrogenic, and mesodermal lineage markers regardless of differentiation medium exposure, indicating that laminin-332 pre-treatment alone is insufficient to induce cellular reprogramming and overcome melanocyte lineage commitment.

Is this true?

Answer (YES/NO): NO